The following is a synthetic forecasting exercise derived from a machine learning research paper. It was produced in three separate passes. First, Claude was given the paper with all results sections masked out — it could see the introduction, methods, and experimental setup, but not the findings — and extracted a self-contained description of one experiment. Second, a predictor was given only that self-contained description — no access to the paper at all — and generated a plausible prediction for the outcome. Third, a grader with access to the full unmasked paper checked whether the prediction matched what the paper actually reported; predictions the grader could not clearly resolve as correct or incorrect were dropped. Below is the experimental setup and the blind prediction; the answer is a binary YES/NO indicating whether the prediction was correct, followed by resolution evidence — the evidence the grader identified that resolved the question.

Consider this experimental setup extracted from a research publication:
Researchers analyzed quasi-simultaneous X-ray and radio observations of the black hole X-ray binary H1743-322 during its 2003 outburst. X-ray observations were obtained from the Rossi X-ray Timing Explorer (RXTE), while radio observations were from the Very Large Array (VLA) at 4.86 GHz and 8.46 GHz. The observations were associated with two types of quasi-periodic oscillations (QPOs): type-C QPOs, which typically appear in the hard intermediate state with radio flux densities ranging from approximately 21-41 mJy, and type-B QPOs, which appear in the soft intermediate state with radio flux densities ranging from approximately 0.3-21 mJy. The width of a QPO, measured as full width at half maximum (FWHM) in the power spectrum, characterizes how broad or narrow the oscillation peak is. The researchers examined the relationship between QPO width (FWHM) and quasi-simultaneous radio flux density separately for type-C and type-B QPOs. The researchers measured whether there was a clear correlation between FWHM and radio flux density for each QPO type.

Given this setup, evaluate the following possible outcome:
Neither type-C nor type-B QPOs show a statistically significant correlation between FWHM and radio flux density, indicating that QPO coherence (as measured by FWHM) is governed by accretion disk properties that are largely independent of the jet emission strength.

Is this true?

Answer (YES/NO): NO